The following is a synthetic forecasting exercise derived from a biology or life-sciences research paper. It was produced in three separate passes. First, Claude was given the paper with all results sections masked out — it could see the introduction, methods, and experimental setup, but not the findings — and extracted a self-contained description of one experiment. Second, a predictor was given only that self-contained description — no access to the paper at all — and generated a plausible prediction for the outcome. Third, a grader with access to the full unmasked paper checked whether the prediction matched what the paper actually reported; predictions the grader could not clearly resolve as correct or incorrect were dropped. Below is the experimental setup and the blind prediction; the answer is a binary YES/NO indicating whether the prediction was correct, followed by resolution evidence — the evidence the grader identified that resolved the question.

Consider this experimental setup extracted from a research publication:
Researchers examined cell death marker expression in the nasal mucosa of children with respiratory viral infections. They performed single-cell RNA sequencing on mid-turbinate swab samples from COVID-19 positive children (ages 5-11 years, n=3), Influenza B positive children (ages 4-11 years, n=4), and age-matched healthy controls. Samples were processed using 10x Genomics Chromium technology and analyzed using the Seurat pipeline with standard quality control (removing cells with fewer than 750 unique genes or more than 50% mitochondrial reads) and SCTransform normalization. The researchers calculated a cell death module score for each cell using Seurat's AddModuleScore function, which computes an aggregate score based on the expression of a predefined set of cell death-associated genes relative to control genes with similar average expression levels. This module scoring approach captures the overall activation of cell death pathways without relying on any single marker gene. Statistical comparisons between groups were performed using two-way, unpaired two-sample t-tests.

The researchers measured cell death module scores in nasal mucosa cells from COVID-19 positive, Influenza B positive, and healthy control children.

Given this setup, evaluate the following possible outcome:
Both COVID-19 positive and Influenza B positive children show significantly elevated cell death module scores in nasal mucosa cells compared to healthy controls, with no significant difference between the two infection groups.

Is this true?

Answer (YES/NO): NO